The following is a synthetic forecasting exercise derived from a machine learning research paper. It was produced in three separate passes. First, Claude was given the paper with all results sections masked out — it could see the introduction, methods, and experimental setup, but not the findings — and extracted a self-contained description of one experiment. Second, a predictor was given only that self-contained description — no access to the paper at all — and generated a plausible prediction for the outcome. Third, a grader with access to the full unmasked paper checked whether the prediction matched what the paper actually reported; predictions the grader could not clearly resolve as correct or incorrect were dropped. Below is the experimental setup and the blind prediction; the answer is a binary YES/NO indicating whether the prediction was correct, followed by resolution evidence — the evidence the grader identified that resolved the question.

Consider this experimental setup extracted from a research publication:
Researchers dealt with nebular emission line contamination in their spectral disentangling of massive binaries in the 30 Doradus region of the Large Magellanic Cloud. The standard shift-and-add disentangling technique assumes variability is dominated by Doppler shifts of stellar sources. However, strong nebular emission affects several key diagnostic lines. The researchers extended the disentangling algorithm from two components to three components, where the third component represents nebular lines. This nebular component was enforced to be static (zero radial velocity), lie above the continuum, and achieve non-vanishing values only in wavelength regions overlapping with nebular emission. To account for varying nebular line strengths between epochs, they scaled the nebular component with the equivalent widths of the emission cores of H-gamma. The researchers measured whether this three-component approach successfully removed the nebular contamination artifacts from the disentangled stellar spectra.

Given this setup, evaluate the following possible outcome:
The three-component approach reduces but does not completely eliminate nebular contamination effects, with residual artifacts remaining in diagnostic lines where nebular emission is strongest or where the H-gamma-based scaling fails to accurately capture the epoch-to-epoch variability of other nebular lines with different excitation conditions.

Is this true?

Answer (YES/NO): YES